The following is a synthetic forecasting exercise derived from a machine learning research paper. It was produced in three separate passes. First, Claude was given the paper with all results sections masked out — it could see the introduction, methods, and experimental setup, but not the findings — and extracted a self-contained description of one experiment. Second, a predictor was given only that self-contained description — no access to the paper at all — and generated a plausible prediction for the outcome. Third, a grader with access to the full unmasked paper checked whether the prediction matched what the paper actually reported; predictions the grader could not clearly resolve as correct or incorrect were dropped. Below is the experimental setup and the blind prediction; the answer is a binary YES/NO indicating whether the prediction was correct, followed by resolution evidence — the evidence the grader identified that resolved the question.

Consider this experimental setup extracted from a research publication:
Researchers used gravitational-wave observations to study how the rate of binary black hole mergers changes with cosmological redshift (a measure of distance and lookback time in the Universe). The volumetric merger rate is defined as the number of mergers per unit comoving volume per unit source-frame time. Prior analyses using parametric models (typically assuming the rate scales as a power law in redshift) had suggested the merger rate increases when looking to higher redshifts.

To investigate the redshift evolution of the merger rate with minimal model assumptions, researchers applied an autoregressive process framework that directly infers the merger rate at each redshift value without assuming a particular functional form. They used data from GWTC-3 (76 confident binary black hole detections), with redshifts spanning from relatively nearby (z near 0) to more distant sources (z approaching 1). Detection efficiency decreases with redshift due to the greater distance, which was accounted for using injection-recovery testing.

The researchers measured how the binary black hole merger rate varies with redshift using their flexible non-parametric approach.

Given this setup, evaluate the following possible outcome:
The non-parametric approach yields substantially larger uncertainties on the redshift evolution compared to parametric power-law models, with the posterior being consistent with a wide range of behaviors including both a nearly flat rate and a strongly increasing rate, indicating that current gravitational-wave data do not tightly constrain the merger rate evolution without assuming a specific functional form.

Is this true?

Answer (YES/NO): NO